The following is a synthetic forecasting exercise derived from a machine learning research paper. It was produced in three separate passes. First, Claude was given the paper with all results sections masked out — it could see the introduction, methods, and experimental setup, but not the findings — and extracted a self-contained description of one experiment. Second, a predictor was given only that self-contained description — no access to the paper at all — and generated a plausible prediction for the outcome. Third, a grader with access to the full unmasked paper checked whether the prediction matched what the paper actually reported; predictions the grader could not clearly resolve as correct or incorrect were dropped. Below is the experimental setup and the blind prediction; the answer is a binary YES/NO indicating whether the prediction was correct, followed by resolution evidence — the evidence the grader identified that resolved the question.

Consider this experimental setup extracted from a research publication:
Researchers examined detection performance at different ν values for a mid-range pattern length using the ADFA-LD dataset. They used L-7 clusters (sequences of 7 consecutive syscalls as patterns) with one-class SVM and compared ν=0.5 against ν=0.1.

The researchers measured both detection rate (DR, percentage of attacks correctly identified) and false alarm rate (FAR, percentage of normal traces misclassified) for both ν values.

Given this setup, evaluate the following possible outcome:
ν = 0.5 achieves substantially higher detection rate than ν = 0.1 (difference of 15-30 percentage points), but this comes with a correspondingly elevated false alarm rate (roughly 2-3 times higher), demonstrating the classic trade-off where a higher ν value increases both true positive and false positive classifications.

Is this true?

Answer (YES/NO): NO